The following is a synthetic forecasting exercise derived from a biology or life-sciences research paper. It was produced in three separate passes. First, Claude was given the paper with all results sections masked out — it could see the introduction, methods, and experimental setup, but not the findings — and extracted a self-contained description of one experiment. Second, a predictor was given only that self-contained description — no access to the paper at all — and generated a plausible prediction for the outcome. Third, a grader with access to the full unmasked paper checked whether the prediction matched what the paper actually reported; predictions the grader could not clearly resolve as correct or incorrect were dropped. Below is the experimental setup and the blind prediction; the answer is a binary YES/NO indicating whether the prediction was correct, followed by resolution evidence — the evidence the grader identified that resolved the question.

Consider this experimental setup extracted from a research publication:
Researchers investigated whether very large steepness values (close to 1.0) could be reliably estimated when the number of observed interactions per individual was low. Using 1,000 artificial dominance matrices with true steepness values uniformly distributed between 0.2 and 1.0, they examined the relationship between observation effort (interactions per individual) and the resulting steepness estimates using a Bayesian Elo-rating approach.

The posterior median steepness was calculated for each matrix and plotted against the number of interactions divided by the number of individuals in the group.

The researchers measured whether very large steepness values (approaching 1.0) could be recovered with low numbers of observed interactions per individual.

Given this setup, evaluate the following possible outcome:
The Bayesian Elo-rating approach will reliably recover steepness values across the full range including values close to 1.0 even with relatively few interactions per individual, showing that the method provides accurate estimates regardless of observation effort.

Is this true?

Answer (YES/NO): NO